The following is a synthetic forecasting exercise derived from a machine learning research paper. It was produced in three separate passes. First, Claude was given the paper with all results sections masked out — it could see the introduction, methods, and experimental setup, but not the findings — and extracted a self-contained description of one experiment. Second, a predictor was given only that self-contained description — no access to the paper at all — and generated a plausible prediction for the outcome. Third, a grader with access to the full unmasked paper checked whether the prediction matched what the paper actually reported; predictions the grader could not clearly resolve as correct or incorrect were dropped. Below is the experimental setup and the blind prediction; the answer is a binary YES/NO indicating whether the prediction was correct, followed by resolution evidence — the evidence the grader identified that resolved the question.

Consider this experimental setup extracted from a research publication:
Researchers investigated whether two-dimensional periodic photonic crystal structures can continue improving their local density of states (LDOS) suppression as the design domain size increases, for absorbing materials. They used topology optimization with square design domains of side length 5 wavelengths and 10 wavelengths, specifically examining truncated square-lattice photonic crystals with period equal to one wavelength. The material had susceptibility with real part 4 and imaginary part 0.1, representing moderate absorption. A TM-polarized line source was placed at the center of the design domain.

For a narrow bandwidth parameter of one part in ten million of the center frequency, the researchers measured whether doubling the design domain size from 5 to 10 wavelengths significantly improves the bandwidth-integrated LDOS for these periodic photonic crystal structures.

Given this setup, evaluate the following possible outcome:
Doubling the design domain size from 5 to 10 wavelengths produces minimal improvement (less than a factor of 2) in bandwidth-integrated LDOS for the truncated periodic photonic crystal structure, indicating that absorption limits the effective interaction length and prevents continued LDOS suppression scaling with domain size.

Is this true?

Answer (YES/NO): YES